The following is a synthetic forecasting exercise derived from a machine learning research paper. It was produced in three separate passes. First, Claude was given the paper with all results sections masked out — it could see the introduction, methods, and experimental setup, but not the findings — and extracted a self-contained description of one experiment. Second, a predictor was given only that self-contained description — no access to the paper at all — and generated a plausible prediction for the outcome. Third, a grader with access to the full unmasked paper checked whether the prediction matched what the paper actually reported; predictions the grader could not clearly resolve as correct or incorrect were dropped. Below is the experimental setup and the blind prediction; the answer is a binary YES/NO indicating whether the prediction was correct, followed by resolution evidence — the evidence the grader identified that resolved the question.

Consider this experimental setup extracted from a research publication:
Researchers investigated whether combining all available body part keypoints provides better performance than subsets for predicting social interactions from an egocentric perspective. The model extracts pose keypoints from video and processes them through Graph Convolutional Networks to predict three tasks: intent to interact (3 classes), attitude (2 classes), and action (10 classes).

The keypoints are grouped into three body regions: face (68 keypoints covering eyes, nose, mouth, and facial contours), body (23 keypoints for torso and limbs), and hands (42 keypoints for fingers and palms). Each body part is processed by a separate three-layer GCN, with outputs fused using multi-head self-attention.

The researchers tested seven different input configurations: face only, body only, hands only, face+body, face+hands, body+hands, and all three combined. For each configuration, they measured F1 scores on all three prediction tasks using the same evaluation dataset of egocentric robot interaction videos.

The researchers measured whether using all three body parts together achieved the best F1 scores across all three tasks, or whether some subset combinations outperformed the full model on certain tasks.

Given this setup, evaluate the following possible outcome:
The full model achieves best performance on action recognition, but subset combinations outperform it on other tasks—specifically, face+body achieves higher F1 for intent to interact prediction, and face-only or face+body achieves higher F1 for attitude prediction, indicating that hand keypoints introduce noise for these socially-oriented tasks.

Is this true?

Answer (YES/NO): NO